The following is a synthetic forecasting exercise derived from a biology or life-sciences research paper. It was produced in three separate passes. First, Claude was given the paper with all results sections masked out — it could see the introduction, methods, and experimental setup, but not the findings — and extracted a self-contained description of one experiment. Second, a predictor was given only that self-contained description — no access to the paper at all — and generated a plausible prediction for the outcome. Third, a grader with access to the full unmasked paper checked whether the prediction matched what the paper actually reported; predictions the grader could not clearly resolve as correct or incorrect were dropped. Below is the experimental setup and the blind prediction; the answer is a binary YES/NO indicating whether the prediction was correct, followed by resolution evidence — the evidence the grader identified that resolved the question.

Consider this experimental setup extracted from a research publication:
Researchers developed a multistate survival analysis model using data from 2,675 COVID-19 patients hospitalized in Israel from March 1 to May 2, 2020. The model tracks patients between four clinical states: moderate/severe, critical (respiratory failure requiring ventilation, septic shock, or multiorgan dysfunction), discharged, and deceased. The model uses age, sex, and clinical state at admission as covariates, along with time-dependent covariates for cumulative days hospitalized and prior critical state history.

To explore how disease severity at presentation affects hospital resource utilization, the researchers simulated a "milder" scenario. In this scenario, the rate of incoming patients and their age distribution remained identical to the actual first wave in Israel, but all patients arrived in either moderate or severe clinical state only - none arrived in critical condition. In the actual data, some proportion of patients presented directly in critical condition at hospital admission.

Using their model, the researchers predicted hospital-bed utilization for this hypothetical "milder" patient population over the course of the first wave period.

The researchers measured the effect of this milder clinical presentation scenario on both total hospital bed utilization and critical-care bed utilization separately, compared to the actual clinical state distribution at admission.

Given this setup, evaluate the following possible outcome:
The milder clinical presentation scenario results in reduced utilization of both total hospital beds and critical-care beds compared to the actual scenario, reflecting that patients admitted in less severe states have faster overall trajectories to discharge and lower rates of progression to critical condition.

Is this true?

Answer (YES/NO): NO